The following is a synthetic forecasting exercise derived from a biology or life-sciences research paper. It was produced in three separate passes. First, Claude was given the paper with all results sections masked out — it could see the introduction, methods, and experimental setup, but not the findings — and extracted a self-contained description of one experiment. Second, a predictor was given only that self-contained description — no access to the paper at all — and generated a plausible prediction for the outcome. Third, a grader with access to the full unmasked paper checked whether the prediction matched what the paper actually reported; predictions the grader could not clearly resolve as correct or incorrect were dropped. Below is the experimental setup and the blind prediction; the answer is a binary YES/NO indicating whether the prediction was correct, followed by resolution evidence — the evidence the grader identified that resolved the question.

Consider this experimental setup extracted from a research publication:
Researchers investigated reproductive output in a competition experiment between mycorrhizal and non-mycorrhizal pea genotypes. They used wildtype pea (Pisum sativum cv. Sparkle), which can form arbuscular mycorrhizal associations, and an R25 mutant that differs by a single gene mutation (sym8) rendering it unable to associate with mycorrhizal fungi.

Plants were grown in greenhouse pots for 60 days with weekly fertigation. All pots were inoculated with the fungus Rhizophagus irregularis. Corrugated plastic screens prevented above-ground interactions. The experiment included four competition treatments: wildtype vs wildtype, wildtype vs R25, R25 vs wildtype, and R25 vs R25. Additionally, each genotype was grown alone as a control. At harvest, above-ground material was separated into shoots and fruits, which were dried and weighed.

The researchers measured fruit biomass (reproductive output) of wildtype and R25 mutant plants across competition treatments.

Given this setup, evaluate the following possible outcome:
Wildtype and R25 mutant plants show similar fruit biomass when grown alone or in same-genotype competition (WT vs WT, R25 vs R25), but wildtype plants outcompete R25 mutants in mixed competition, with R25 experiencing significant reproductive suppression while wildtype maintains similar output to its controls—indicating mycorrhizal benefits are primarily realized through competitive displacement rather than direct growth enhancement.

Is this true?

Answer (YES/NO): NO